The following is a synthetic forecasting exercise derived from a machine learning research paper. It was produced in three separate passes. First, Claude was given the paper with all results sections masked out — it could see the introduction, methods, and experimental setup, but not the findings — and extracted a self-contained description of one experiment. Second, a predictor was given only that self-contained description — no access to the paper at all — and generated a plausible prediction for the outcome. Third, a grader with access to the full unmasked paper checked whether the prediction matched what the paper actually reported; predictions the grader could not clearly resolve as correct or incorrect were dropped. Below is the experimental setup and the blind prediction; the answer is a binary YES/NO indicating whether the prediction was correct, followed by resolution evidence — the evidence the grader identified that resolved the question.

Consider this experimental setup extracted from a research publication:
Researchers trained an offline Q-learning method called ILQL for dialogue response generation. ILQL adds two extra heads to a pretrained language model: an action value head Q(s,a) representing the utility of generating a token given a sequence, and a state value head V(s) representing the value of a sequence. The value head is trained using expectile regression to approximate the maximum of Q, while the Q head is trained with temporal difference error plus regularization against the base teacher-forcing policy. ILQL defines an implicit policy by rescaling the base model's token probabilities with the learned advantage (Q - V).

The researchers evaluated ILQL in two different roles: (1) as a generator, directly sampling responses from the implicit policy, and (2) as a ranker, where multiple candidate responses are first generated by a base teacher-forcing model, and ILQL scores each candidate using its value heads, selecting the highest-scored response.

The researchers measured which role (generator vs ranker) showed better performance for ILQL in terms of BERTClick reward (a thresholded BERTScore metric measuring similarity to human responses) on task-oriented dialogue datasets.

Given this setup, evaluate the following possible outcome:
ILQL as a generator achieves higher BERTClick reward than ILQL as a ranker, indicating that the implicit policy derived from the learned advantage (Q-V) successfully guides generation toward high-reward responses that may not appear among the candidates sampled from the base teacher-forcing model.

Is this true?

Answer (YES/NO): NO